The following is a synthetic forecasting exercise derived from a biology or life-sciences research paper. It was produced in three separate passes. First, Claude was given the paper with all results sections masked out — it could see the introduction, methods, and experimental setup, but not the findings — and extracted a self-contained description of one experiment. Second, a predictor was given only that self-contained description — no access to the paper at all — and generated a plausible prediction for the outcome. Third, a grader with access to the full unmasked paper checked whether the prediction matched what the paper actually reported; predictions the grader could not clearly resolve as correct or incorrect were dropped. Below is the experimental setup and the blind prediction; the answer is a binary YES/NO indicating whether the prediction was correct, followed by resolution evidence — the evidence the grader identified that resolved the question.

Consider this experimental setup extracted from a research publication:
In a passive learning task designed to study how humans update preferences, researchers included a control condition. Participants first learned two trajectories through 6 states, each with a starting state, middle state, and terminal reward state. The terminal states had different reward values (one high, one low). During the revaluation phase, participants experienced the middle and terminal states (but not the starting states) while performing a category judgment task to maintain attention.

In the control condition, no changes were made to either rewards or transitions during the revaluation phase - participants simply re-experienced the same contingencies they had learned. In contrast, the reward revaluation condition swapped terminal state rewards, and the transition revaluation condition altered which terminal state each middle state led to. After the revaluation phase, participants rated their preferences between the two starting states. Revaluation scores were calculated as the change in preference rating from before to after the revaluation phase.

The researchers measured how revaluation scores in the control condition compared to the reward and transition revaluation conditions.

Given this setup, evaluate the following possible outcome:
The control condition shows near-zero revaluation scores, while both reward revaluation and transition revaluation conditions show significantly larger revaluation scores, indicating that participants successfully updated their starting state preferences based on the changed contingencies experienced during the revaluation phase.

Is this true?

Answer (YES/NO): YES